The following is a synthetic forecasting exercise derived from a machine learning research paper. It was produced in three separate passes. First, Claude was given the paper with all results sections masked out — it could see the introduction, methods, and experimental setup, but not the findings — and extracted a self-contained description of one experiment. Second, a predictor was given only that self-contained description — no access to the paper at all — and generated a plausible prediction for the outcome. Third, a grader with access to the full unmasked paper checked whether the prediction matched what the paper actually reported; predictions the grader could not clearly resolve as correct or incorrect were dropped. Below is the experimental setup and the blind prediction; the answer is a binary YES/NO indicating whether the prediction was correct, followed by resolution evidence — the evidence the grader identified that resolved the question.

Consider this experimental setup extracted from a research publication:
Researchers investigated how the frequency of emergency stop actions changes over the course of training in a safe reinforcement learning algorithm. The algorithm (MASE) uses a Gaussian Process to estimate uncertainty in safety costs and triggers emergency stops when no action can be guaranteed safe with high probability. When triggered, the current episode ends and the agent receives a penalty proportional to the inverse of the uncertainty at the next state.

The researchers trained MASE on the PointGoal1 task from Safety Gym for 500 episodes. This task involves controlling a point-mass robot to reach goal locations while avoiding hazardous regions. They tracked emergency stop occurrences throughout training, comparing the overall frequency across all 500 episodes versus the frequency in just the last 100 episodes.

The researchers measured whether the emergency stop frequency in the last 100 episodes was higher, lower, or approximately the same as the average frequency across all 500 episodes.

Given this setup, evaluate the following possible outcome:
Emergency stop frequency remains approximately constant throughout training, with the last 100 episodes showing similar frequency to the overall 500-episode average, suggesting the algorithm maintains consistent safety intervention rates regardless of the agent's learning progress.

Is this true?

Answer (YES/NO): NO